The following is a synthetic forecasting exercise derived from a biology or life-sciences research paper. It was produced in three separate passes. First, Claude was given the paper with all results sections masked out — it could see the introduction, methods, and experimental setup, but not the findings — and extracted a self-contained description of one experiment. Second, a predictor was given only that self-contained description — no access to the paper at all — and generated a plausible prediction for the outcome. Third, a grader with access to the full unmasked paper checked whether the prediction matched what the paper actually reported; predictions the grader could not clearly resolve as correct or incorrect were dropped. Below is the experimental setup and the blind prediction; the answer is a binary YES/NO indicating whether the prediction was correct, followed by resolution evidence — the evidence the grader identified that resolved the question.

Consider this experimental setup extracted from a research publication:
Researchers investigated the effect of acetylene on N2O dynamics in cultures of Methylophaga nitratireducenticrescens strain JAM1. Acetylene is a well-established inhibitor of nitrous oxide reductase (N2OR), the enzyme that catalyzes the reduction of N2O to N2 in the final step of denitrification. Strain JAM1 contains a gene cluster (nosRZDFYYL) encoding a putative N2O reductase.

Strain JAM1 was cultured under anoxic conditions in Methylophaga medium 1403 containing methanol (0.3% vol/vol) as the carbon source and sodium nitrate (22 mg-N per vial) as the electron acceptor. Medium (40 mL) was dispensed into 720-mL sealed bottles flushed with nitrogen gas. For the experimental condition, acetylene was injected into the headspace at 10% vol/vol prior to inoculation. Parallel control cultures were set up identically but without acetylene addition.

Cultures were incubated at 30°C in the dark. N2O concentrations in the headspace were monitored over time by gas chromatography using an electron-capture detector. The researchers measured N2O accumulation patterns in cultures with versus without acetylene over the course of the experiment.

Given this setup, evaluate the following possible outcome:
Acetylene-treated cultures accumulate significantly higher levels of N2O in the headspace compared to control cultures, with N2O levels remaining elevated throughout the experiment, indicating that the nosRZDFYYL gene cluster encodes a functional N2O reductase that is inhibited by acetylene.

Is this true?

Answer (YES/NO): YES